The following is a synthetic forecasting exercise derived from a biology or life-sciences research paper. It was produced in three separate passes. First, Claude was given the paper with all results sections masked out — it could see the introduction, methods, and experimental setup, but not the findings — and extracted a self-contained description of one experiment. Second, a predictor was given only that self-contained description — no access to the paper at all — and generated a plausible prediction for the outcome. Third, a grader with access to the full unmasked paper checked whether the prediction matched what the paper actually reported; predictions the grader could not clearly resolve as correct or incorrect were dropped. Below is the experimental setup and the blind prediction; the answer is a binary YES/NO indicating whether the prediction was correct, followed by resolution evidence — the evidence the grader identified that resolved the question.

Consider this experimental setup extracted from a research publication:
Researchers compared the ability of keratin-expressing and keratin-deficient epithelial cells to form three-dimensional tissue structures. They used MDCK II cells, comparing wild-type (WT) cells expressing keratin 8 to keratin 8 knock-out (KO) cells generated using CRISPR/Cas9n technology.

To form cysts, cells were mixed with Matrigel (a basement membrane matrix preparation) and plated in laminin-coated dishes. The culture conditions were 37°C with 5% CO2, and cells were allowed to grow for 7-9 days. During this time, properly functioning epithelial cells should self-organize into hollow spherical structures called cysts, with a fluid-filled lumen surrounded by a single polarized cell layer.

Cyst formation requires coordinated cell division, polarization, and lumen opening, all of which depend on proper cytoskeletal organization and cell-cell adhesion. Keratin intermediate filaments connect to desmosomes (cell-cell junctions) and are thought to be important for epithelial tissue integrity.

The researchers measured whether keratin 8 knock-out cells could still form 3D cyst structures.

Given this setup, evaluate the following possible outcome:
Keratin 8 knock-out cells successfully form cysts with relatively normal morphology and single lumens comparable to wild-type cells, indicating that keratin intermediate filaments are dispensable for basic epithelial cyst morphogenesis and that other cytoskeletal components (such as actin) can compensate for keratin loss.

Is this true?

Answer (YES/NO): YES